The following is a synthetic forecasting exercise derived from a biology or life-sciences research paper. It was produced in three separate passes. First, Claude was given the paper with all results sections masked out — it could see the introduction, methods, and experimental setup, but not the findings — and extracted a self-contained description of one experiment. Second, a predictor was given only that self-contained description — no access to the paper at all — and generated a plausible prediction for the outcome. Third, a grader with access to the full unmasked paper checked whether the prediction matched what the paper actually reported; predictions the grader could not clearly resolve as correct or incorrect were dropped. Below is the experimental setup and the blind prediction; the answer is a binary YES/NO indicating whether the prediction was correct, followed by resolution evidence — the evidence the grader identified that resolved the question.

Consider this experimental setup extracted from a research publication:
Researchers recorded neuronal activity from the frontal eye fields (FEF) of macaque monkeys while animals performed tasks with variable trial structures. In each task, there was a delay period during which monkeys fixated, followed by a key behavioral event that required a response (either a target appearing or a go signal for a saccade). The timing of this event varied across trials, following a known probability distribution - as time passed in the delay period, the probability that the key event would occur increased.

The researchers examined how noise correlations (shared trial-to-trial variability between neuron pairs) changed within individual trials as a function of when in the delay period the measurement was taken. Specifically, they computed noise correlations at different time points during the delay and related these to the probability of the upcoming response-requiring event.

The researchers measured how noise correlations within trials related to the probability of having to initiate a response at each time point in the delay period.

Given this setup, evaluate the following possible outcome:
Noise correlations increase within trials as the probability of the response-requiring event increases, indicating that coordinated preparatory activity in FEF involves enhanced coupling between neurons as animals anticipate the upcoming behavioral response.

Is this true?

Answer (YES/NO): NO